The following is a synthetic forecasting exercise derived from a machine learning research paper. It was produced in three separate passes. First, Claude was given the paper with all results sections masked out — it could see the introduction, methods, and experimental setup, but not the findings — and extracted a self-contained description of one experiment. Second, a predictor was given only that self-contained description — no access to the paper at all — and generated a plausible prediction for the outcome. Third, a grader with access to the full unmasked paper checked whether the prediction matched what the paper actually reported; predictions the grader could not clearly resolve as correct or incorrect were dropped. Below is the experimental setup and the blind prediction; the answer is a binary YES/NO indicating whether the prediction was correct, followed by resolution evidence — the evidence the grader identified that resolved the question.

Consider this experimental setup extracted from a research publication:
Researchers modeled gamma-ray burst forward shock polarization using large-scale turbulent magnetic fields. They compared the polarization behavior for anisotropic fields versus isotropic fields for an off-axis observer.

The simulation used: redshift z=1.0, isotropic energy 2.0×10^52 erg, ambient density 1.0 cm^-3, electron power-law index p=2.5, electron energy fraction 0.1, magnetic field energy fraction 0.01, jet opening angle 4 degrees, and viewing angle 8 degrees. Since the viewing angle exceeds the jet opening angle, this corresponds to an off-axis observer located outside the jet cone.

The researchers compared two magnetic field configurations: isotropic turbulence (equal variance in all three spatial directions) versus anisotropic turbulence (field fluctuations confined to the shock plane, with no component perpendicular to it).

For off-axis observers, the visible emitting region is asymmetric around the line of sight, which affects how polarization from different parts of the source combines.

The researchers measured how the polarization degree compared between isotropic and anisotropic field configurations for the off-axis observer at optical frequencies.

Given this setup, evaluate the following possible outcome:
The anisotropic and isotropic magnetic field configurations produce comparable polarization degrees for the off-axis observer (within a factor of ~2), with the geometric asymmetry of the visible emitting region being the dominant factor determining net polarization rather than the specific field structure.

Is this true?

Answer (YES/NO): NO